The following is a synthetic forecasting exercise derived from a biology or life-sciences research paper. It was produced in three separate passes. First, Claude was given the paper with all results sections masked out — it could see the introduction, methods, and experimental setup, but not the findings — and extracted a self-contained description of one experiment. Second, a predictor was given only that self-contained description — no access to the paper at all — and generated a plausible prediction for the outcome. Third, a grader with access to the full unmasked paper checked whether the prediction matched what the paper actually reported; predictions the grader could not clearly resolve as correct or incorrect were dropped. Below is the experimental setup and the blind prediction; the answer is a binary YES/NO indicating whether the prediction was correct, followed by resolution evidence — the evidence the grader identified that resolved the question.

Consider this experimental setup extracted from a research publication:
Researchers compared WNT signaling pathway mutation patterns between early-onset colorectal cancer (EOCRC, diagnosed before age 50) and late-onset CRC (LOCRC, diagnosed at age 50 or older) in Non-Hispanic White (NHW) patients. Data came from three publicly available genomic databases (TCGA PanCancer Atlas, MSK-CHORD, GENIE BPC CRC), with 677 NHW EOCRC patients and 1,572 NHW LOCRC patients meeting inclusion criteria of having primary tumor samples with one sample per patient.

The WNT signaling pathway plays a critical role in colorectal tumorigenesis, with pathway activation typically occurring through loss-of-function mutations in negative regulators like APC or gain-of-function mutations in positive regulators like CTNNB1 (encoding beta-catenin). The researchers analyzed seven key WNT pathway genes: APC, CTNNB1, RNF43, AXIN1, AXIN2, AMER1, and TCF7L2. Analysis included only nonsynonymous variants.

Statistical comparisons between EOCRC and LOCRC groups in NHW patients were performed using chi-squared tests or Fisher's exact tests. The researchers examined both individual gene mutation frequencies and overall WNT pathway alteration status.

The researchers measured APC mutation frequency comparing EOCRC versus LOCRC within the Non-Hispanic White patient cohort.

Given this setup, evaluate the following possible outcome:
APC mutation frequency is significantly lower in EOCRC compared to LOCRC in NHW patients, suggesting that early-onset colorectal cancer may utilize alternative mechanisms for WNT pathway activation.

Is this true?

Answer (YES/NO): YES